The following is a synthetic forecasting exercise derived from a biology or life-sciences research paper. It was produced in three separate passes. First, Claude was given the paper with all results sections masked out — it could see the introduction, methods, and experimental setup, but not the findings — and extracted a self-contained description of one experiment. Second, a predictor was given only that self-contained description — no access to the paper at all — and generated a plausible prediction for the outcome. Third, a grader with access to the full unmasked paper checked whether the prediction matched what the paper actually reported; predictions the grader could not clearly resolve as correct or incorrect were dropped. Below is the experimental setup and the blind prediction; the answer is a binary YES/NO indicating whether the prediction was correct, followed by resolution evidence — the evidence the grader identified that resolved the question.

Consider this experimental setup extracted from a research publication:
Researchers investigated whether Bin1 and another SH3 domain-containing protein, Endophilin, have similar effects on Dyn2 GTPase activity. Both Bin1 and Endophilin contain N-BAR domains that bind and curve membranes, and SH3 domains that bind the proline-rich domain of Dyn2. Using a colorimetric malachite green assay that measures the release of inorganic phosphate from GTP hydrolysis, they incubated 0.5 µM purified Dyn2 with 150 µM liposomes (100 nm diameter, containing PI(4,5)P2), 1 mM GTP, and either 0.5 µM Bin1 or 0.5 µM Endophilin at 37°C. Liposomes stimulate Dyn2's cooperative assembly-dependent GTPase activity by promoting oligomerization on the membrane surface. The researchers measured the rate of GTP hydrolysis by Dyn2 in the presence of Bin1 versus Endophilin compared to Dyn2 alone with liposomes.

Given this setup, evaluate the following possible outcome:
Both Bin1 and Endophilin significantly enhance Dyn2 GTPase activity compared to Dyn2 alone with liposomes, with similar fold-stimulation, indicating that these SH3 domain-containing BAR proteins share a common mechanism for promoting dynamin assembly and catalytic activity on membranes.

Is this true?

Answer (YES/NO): NO